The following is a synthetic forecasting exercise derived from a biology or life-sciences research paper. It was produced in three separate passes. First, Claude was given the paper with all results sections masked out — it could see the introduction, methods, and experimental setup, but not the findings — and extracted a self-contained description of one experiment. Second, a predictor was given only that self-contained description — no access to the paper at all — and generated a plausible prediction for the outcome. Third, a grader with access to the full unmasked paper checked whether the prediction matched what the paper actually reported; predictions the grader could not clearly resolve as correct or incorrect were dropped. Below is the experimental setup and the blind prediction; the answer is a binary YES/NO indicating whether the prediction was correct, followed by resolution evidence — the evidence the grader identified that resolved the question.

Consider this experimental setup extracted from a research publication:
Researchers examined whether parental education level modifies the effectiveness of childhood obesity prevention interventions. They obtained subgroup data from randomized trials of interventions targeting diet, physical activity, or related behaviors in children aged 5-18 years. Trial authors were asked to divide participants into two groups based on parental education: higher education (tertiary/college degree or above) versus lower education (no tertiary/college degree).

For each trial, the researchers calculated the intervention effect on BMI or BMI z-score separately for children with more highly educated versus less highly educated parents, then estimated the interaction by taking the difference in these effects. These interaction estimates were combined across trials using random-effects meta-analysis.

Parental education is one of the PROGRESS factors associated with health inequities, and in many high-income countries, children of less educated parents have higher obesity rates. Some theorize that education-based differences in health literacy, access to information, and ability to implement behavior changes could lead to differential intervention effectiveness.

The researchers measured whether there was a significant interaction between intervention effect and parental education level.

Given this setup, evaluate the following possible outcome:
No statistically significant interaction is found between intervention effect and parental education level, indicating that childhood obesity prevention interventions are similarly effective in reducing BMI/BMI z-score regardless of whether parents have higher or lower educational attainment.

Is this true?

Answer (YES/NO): YES